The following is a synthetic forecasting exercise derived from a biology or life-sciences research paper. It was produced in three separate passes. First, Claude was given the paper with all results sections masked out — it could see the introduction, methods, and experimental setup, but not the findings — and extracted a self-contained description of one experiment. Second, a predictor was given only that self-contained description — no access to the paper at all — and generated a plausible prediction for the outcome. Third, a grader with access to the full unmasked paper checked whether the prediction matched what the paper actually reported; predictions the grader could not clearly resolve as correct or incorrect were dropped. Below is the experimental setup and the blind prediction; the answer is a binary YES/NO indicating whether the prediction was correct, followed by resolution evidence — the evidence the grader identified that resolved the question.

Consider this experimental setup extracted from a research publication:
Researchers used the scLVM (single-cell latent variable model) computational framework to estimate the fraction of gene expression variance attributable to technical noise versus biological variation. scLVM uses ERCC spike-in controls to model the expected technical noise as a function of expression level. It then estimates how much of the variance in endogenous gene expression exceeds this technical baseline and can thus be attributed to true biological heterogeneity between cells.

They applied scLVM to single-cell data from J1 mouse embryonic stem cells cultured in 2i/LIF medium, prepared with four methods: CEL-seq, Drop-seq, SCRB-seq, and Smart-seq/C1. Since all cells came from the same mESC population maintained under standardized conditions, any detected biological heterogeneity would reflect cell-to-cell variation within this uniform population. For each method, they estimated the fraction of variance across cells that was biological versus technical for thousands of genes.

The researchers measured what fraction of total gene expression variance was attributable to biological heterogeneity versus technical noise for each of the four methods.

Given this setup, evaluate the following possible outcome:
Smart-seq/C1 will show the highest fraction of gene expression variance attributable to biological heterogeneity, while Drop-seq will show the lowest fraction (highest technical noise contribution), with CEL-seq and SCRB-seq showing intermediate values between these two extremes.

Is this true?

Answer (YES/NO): NO